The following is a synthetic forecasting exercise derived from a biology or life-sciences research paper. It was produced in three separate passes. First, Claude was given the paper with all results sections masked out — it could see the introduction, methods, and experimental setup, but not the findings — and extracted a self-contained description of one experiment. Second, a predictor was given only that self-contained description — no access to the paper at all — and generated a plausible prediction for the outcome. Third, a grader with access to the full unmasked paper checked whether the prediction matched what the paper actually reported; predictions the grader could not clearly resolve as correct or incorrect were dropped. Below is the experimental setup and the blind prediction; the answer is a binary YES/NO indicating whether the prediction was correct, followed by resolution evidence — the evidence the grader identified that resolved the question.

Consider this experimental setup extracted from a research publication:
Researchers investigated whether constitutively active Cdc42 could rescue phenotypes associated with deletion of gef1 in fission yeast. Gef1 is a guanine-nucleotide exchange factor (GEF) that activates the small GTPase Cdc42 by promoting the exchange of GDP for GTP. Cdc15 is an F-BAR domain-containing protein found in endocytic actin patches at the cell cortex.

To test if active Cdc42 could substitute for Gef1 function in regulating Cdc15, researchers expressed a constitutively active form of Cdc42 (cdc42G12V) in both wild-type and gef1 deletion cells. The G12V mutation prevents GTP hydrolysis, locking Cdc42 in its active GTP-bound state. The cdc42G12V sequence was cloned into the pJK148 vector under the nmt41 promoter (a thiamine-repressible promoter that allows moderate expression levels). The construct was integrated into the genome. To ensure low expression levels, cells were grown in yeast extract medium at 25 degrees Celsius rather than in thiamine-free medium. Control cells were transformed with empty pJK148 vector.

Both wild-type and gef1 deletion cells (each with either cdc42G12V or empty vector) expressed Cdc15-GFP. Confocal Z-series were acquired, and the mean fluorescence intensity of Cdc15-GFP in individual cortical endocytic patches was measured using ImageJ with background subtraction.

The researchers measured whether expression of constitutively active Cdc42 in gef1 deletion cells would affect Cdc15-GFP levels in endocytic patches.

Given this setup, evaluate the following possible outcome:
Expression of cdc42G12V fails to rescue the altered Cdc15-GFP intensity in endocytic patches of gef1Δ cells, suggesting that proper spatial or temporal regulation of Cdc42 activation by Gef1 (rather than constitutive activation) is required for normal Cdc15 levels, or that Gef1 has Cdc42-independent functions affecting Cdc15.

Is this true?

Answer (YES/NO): NO